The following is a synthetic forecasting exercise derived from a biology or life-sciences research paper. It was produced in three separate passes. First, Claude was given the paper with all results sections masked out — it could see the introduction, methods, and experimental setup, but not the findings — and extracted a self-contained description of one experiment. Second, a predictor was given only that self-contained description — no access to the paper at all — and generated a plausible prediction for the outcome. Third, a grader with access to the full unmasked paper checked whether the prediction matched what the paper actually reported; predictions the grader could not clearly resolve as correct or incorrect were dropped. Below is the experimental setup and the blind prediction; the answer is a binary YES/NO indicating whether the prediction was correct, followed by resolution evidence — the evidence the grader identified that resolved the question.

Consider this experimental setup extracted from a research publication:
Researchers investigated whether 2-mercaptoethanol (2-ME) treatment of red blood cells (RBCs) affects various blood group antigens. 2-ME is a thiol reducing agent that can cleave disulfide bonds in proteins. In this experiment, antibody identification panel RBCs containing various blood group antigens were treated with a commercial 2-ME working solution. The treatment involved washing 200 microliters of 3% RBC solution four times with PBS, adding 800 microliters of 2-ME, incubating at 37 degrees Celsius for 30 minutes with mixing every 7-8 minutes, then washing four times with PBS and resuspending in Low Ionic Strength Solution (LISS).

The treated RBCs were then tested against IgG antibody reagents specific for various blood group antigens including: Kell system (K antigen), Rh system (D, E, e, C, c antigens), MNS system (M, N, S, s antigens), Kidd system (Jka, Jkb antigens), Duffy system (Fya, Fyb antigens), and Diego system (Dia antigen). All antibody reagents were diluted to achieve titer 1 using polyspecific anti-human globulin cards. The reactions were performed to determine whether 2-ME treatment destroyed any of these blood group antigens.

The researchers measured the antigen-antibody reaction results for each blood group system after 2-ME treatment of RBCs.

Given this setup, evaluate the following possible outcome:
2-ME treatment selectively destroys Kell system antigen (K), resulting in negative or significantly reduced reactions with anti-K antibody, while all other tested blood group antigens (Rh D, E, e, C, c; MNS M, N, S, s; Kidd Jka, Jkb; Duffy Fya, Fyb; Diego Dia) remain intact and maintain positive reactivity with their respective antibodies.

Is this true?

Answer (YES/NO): YES